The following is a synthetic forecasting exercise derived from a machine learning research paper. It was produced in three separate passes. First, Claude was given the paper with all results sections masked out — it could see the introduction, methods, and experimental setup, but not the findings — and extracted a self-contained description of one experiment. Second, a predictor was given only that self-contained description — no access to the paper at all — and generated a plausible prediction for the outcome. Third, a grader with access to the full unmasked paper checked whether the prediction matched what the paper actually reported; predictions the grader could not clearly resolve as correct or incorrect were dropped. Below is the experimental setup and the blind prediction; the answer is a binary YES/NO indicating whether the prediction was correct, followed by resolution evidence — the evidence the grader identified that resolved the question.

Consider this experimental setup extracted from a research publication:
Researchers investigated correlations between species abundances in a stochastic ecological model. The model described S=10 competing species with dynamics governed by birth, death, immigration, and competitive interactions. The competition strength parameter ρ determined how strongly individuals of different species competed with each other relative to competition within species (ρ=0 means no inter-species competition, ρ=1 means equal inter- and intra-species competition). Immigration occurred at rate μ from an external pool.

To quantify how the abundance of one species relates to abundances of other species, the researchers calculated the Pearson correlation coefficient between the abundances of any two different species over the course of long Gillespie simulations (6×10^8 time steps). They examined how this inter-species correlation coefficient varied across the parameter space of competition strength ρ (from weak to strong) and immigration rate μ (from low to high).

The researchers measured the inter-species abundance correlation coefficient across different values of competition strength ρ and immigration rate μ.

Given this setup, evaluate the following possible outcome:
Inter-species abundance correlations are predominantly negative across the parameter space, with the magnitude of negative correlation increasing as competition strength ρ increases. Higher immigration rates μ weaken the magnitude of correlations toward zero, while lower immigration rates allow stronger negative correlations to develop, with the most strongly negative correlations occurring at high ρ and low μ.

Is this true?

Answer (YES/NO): YES